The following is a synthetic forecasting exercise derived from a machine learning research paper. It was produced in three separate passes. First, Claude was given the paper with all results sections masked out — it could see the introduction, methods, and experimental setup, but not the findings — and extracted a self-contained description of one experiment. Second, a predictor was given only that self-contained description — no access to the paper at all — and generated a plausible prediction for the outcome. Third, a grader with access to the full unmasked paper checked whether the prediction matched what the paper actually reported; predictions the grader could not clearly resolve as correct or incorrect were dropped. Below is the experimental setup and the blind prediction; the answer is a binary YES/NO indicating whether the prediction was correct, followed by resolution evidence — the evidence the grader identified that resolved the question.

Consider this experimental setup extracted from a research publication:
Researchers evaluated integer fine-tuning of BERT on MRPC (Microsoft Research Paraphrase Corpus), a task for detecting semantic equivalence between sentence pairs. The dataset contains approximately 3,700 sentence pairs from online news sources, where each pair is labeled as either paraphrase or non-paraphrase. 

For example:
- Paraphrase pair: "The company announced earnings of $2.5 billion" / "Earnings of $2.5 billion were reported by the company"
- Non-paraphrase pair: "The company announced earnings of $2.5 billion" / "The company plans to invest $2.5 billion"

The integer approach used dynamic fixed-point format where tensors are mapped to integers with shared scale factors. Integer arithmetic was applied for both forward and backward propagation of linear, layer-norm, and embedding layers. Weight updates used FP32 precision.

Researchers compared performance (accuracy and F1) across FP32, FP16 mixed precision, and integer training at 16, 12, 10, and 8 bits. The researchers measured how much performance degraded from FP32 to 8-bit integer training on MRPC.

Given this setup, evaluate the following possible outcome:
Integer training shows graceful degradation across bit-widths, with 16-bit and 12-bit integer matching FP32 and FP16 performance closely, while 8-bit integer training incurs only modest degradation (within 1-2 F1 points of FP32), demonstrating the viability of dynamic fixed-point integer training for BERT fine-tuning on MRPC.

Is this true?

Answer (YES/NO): NO